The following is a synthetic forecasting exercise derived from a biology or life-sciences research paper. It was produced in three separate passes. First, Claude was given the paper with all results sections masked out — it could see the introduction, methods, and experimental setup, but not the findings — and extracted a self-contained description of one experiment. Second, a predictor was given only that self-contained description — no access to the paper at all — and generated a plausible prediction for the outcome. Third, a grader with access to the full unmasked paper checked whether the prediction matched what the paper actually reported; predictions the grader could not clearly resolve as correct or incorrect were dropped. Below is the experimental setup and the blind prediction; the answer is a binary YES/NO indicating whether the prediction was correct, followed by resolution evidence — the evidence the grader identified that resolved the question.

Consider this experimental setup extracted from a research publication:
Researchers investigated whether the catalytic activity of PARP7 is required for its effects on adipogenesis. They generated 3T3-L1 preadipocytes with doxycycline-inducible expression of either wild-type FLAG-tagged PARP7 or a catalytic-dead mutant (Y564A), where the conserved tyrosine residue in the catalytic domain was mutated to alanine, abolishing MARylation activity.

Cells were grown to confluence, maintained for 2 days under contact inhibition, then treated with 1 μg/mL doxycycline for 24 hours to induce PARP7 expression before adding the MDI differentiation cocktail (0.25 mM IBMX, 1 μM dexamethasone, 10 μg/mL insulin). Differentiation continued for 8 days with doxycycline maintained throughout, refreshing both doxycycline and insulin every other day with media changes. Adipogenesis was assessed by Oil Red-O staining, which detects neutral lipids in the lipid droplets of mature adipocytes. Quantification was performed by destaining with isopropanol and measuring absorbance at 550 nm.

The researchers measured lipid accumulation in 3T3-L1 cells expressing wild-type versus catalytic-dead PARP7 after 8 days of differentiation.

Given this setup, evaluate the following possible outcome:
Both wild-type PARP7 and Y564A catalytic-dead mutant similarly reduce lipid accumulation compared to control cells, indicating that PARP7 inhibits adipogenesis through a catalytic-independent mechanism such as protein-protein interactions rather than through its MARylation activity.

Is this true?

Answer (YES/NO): NO